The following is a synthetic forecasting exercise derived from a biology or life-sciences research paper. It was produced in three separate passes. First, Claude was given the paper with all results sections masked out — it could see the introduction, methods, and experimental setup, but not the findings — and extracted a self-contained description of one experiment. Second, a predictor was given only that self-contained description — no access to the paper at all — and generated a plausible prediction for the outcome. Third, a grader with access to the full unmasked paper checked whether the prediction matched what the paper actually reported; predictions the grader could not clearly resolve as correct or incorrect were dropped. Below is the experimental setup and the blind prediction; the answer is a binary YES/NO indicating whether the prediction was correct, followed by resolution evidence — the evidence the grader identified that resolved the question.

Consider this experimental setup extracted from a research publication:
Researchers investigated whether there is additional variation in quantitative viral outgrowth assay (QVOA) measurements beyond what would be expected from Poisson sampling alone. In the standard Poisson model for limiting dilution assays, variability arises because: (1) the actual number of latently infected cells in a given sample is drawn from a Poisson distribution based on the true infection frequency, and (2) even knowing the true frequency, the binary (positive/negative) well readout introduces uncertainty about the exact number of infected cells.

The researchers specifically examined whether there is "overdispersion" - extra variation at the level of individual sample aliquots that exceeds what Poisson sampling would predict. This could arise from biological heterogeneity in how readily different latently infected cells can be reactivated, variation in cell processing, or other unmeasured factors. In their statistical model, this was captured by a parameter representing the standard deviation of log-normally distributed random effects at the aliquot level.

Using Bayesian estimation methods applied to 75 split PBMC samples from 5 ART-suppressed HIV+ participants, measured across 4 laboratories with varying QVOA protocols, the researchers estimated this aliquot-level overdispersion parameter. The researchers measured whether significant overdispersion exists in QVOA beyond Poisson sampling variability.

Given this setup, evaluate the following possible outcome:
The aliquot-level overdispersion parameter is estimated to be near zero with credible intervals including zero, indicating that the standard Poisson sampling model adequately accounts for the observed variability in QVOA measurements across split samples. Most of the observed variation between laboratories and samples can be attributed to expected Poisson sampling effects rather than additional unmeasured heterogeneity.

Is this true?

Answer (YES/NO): NO